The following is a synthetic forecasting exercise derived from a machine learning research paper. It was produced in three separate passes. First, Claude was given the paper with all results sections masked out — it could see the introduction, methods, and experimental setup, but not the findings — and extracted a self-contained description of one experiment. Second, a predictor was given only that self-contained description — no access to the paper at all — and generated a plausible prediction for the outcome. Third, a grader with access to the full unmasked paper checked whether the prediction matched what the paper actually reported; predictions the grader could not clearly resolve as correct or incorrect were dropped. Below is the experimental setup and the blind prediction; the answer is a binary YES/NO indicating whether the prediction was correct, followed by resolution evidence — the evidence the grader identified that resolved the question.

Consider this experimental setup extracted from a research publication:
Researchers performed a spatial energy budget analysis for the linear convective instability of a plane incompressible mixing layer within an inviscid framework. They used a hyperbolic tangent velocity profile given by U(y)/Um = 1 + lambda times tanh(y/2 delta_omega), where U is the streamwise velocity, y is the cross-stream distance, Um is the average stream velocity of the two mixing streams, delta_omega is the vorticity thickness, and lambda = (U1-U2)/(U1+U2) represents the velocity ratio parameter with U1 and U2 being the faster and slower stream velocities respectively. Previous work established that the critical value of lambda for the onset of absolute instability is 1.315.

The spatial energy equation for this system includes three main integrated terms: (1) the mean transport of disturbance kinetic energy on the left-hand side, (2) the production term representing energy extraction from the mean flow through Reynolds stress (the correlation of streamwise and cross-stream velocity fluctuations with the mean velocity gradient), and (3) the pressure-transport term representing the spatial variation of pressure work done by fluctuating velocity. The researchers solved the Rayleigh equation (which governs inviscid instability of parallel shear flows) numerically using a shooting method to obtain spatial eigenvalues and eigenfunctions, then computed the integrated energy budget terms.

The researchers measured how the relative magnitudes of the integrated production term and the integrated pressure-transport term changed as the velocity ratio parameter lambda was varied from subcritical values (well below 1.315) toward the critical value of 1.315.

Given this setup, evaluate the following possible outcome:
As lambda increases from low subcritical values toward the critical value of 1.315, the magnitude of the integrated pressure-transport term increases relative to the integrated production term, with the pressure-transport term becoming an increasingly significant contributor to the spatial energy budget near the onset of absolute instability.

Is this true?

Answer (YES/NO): YES